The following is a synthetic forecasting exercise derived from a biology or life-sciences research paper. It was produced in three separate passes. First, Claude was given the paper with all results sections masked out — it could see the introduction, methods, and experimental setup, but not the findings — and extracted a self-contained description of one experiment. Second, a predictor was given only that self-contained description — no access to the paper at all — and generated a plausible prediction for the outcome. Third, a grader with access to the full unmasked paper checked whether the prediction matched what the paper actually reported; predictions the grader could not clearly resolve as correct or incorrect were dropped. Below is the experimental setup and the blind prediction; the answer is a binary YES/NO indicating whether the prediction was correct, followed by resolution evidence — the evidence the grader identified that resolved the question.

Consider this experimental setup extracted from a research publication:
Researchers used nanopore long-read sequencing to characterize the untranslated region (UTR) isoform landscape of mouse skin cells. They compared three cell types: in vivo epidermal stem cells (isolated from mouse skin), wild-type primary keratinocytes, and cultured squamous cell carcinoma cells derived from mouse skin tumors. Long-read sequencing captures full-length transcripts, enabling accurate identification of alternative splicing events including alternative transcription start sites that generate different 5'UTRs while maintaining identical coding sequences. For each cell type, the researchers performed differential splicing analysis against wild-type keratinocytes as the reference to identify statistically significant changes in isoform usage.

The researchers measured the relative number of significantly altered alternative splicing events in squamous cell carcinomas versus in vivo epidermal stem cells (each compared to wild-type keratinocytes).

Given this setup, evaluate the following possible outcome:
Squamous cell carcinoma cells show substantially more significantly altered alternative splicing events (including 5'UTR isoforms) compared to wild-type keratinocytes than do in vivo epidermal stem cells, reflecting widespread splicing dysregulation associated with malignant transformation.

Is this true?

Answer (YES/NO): YES